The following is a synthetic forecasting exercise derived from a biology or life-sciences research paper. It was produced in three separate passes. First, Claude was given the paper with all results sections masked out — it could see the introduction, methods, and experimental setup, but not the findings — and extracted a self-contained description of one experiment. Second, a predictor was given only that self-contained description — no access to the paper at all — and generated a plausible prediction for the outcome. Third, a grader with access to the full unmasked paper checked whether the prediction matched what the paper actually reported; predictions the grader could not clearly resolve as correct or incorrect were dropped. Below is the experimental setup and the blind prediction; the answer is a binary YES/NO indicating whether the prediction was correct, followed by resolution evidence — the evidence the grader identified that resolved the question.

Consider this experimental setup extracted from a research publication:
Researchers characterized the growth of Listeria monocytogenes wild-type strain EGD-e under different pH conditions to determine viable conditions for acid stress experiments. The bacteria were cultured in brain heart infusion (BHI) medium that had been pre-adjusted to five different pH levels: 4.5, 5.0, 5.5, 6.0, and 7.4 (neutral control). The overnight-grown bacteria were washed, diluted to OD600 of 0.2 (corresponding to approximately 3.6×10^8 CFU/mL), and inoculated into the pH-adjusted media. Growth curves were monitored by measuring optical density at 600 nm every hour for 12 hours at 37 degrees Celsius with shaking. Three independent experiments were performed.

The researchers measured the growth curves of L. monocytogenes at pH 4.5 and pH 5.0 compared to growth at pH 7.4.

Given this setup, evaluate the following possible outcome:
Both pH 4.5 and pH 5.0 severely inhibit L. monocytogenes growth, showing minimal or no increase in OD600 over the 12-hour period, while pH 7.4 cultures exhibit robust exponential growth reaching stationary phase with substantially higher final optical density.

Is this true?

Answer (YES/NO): YES